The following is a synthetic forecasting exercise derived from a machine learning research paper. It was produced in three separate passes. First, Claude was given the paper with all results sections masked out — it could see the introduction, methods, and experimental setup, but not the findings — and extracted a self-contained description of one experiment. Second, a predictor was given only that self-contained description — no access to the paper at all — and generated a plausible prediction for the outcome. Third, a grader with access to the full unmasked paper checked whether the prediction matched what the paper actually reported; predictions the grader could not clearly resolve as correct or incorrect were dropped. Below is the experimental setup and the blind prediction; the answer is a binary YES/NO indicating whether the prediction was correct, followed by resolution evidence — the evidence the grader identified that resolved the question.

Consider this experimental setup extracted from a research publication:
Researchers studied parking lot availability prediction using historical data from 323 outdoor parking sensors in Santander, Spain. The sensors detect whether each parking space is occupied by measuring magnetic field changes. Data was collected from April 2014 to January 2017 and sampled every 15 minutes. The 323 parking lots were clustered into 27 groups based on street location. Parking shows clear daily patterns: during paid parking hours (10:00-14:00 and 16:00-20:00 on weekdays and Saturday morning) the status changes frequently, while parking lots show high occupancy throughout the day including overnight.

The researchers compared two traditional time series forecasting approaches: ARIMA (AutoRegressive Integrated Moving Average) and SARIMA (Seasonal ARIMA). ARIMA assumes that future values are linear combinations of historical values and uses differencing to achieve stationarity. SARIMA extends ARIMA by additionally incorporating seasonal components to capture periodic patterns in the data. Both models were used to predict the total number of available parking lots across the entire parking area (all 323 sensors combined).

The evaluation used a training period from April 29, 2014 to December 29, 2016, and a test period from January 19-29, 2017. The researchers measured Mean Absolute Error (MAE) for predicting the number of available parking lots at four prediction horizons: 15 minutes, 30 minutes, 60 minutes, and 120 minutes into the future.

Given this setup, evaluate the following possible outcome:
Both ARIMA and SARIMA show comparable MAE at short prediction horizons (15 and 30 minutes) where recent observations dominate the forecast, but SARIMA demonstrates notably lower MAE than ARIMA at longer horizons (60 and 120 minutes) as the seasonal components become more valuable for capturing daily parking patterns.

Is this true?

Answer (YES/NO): NO